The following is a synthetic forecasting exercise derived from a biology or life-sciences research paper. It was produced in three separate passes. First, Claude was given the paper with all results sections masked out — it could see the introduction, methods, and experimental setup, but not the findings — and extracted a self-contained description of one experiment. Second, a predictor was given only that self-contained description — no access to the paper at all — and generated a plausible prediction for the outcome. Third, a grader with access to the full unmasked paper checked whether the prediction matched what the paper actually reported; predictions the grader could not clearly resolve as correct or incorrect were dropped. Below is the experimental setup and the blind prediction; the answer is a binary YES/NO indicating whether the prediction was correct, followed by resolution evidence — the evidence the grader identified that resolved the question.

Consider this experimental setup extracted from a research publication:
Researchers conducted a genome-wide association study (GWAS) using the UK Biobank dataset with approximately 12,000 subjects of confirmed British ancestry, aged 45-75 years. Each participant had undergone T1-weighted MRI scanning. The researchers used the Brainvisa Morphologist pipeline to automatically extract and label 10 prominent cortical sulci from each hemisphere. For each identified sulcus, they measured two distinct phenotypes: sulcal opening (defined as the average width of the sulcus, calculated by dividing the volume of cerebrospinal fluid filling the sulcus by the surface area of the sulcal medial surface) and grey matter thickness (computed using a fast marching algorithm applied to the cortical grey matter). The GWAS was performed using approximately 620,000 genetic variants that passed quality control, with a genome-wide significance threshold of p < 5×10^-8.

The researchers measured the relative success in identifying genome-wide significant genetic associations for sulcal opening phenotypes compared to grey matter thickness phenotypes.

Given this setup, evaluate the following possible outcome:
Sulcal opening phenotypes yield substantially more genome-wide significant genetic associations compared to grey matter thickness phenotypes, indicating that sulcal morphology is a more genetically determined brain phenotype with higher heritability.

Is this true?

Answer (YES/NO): YES